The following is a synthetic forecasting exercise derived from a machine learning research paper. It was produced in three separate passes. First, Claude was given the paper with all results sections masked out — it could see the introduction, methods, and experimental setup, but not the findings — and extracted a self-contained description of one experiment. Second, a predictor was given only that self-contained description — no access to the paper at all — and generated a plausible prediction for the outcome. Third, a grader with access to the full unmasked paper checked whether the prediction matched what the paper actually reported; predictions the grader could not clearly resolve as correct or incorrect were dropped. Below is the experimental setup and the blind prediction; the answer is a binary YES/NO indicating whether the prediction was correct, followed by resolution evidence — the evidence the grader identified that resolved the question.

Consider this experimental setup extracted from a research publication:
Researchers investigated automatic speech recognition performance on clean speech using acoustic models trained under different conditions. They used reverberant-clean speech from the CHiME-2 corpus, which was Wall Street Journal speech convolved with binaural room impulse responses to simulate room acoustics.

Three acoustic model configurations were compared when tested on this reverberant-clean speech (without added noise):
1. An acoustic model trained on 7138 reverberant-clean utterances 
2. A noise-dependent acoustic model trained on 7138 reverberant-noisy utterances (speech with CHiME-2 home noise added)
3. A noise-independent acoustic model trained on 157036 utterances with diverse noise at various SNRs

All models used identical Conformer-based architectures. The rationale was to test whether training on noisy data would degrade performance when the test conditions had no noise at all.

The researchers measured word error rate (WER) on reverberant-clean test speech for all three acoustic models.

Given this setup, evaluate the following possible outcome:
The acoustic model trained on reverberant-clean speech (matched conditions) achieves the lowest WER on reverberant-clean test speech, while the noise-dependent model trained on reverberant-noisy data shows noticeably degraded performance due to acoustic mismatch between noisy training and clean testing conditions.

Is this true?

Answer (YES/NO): YES